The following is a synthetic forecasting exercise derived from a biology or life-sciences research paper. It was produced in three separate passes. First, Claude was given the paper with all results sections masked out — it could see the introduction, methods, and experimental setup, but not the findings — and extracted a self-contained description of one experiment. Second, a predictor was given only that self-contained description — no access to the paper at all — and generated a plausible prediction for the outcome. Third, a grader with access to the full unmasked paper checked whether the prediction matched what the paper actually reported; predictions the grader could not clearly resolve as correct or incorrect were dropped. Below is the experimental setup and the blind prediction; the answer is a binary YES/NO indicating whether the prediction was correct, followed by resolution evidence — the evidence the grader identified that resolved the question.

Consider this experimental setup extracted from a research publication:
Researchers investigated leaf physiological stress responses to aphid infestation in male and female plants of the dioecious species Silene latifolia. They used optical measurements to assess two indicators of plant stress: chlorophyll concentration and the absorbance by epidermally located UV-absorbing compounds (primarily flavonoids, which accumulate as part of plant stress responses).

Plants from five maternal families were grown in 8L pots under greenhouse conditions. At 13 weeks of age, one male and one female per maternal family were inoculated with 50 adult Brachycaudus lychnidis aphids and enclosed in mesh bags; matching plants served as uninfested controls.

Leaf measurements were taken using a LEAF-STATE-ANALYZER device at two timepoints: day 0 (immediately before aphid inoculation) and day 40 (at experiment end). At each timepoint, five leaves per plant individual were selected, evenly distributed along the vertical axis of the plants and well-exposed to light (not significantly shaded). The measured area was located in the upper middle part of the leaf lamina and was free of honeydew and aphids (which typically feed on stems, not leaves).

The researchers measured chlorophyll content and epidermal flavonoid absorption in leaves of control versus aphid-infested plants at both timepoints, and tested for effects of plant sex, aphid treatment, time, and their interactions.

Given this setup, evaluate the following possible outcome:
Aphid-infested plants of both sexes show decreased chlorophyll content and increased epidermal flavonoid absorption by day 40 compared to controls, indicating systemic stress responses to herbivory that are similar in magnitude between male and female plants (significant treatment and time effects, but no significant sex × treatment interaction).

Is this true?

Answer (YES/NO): NO